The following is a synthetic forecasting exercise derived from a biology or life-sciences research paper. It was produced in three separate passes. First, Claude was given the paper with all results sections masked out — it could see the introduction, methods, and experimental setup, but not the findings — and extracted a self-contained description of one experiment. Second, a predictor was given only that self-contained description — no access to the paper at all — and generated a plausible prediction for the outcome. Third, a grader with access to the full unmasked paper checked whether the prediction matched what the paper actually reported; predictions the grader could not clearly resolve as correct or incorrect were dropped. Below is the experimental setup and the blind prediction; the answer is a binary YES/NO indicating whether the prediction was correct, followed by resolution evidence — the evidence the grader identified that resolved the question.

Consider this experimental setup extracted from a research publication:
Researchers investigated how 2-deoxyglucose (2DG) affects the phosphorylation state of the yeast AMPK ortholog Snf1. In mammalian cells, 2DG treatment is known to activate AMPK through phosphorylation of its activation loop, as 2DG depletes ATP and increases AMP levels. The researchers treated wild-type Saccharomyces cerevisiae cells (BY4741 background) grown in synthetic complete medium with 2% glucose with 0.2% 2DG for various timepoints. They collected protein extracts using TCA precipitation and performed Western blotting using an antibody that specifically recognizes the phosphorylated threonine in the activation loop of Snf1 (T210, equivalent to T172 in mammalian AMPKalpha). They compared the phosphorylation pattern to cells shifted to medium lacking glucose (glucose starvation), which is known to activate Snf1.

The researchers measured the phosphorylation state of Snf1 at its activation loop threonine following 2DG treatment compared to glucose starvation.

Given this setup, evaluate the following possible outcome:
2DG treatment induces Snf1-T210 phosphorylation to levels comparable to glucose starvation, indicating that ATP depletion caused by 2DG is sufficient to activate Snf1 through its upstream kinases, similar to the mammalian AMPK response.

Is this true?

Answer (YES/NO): NO